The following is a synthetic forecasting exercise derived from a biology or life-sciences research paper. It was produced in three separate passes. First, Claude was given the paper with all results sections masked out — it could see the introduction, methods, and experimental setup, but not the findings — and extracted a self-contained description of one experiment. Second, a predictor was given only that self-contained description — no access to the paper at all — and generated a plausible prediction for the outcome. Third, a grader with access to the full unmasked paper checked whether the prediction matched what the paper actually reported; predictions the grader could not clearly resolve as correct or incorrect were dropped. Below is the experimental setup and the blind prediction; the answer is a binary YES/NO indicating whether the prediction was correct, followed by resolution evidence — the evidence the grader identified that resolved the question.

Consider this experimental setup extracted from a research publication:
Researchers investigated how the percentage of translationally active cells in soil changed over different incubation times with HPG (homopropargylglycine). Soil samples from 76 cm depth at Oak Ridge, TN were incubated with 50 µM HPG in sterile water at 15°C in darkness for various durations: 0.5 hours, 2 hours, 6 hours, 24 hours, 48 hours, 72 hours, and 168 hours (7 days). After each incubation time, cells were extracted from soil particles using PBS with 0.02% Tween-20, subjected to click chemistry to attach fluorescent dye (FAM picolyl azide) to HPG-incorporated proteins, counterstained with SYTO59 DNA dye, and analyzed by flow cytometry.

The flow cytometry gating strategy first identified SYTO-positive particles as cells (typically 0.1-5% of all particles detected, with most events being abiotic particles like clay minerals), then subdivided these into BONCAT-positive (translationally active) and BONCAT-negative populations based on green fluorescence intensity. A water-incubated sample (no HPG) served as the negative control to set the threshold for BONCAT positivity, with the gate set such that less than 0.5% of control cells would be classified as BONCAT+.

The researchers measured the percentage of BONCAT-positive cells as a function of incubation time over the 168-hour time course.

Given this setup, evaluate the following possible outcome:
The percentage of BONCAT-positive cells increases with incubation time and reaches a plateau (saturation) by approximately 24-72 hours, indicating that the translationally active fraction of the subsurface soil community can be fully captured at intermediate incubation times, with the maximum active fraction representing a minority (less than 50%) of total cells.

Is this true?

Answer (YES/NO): NO